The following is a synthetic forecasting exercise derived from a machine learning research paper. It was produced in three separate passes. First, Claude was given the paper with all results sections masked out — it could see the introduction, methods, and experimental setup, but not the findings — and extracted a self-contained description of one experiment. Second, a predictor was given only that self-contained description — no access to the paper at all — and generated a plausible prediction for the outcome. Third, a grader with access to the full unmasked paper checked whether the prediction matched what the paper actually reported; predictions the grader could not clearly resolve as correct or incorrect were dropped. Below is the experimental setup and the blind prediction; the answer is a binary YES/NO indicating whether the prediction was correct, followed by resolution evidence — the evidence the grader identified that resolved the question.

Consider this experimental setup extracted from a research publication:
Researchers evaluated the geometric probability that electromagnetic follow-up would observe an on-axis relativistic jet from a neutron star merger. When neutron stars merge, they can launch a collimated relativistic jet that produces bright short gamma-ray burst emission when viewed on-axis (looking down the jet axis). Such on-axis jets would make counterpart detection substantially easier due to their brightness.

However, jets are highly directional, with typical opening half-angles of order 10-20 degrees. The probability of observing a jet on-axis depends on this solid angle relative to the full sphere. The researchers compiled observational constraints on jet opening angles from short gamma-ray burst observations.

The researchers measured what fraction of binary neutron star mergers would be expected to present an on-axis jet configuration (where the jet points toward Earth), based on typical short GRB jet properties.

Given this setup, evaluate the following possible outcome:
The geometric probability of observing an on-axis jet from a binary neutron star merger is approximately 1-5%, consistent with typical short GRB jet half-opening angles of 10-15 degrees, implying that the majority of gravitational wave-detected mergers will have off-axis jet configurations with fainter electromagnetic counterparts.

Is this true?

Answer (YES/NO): YES